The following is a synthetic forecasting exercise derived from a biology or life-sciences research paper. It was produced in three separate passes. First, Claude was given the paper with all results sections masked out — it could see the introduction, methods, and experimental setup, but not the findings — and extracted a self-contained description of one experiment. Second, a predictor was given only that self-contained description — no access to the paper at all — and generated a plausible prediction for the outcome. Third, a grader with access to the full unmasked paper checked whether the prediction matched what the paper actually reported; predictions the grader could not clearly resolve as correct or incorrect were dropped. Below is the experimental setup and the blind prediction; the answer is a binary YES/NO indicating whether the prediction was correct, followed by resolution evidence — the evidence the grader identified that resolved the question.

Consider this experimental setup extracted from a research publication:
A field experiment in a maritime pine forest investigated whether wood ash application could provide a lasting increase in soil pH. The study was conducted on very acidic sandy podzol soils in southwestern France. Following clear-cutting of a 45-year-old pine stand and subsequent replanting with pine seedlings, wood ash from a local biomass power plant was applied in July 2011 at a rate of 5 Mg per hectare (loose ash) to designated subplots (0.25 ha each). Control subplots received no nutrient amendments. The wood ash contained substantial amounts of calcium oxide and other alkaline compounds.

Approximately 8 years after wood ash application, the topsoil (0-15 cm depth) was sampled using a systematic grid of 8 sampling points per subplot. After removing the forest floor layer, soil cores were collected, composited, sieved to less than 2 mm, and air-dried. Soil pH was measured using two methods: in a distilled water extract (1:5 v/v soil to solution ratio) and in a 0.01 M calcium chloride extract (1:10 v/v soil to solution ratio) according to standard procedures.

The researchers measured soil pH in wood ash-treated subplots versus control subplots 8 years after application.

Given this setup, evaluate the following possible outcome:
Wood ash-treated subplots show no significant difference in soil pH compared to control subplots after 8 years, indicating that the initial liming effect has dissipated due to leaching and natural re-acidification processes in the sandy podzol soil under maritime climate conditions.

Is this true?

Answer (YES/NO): NO